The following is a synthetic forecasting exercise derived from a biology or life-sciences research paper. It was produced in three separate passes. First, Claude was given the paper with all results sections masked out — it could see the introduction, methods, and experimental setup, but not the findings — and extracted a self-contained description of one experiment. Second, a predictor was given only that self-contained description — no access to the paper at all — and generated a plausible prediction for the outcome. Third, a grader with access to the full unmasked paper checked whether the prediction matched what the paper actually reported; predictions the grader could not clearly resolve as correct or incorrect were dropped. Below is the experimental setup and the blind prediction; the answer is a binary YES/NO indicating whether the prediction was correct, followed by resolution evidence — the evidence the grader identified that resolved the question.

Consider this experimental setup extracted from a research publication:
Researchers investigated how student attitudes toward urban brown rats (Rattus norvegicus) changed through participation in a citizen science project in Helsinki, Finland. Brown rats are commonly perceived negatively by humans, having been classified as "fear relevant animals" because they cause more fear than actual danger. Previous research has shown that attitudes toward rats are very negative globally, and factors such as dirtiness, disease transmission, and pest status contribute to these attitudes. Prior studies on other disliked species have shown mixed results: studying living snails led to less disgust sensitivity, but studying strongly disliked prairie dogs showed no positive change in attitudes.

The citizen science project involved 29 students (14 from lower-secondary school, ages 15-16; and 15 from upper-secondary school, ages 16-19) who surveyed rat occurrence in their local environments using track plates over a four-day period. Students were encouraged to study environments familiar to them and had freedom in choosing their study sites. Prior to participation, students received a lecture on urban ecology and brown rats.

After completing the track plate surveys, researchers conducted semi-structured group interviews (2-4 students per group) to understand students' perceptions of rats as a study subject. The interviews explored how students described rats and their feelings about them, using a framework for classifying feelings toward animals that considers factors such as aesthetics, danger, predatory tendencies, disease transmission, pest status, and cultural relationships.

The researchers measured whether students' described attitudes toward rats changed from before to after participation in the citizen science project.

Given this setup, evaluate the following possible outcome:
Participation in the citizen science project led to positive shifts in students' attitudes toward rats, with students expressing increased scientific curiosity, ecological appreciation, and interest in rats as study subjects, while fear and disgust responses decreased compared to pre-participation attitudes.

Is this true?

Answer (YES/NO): NO